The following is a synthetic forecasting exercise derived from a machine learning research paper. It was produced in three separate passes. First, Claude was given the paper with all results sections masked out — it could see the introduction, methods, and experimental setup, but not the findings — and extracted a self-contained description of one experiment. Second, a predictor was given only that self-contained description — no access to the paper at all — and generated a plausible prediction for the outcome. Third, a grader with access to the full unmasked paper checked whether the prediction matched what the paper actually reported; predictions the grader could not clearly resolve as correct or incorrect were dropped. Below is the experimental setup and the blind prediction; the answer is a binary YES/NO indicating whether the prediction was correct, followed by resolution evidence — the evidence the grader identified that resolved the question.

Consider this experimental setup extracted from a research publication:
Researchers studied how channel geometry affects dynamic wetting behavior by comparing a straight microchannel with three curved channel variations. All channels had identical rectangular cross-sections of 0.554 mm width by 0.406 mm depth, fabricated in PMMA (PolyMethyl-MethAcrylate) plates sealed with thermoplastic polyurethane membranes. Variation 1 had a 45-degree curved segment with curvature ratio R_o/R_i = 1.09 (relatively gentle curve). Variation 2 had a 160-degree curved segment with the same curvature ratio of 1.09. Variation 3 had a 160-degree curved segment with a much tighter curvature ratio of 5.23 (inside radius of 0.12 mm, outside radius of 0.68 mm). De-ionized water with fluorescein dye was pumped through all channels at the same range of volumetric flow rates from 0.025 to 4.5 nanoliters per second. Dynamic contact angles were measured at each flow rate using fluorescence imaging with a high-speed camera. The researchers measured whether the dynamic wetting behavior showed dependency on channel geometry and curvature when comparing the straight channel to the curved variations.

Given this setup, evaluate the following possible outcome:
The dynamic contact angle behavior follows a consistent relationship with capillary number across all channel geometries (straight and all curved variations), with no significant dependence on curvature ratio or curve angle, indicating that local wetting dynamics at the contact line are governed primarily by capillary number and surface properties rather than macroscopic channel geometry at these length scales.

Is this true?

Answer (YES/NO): NO